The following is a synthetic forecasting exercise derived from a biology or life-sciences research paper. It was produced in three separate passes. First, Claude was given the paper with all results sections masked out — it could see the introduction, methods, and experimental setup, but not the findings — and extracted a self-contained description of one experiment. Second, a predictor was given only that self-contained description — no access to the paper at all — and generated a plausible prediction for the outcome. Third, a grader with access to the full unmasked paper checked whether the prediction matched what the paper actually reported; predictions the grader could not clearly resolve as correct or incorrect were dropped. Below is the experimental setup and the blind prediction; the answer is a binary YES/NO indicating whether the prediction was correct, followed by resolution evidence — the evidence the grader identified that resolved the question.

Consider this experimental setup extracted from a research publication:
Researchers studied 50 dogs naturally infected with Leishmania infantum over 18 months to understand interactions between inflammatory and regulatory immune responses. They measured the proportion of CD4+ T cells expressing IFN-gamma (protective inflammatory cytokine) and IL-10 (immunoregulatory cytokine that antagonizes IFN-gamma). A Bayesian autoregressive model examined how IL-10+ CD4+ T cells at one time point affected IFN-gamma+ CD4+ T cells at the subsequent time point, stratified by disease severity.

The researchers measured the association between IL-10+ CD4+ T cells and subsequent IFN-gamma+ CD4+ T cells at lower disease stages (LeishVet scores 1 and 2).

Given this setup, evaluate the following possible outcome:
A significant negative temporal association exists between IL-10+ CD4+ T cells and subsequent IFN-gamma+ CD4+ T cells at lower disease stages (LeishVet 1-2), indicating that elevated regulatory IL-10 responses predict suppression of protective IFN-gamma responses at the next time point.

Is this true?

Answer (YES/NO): YES